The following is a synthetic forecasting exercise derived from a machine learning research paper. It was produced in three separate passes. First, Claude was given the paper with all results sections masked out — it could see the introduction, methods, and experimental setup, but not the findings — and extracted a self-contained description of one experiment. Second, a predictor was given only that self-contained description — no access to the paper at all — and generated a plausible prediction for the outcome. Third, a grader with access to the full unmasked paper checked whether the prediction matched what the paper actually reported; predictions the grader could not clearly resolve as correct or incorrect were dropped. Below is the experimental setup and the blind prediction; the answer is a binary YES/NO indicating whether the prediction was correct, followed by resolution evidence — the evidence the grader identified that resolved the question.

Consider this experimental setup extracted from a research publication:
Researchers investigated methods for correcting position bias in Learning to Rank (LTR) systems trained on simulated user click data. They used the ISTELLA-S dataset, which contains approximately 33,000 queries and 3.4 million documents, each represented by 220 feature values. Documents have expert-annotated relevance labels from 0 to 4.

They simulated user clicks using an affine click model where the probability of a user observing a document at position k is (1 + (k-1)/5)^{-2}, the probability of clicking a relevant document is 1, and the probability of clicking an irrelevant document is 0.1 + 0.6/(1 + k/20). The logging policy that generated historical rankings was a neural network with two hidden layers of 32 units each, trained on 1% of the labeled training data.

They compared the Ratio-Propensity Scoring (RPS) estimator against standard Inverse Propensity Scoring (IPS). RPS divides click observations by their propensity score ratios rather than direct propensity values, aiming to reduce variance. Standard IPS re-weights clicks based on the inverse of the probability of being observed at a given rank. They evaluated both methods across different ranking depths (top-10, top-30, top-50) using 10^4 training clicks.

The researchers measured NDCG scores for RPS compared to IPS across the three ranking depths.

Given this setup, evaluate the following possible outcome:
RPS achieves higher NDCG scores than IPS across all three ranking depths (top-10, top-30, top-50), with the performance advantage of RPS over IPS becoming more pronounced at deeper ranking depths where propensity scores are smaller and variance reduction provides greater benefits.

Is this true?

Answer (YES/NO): NO